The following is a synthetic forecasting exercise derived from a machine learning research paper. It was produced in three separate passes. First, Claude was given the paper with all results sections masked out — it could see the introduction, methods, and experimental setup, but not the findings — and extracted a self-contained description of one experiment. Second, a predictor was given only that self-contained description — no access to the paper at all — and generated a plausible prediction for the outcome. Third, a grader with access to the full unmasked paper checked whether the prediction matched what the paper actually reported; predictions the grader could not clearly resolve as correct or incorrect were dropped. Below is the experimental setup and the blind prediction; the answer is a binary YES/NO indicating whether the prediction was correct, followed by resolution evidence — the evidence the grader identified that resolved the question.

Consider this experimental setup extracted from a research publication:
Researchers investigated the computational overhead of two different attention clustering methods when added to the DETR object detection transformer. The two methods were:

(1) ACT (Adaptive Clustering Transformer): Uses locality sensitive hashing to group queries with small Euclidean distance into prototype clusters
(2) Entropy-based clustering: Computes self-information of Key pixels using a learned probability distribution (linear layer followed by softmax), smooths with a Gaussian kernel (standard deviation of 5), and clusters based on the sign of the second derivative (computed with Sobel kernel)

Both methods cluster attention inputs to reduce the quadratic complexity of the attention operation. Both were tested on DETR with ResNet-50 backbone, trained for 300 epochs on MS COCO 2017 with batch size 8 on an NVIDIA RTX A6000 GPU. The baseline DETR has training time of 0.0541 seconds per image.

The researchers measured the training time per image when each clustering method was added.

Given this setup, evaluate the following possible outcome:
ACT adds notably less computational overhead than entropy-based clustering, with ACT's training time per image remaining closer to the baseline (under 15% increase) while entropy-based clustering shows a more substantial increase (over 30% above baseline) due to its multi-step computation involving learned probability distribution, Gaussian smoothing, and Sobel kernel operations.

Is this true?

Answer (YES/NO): NO